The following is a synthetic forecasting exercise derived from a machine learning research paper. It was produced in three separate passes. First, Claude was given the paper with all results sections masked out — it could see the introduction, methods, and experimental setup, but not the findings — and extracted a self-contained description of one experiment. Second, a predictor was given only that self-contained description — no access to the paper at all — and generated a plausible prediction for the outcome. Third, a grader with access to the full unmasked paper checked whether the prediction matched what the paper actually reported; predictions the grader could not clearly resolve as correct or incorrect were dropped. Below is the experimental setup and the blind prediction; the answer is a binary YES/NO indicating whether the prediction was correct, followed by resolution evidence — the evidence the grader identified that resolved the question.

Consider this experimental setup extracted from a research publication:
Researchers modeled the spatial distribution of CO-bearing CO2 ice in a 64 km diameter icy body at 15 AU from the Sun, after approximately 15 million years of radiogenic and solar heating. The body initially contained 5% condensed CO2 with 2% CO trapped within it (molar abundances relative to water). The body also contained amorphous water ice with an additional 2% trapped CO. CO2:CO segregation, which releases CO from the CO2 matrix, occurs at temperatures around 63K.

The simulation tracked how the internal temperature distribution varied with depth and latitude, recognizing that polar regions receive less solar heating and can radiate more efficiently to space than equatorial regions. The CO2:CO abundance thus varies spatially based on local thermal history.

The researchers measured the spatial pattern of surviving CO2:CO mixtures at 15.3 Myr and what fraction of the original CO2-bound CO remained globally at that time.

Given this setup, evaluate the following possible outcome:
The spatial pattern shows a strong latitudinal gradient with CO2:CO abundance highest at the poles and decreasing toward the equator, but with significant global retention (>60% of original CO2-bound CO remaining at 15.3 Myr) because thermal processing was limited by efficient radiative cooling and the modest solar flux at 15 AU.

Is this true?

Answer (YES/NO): NO